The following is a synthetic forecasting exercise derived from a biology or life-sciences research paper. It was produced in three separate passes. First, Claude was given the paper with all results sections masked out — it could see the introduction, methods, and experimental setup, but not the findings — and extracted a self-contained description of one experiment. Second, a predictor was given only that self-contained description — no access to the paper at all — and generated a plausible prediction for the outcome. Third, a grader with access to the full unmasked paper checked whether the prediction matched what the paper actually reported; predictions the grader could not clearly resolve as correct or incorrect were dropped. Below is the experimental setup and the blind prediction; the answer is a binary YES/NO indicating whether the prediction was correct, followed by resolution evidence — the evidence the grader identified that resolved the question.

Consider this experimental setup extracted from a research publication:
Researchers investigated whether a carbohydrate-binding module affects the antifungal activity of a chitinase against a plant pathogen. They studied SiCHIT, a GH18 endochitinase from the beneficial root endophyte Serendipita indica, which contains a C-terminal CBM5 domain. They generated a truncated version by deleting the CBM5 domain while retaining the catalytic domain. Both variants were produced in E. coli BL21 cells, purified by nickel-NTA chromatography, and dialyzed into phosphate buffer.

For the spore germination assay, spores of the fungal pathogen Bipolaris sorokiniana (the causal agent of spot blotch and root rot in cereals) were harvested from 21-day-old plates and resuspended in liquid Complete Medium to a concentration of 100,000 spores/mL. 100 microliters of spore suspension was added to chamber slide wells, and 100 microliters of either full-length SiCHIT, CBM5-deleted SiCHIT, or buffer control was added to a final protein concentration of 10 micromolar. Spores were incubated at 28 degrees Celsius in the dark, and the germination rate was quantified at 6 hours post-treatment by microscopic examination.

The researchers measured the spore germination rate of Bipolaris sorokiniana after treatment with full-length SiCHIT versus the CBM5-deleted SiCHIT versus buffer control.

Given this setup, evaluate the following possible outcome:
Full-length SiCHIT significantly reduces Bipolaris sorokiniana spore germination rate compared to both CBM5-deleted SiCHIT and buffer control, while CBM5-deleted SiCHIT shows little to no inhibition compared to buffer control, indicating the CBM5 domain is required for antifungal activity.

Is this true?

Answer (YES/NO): YES